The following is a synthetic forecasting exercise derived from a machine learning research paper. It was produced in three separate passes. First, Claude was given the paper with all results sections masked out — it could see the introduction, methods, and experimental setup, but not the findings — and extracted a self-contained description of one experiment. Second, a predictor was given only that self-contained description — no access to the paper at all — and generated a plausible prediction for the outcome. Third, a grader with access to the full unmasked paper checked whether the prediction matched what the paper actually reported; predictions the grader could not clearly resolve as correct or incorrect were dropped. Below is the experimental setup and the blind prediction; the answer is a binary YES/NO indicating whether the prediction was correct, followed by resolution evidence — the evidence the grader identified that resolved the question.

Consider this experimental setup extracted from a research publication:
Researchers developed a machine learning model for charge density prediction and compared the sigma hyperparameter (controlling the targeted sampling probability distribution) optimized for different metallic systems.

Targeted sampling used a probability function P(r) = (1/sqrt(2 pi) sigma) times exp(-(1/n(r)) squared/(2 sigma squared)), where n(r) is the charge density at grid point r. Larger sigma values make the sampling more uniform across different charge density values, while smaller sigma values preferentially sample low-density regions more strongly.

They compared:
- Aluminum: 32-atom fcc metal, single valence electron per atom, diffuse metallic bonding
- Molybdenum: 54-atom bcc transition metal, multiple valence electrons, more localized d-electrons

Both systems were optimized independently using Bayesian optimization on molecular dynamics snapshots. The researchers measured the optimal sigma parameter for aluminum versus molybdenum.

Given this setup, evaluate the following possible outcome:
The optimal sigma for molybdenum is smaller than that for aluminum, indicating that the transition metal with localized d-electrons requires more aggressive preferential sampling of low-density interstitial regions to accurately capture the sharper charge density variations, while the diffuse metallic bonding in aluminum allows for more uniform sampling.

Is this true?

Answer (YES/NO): YES